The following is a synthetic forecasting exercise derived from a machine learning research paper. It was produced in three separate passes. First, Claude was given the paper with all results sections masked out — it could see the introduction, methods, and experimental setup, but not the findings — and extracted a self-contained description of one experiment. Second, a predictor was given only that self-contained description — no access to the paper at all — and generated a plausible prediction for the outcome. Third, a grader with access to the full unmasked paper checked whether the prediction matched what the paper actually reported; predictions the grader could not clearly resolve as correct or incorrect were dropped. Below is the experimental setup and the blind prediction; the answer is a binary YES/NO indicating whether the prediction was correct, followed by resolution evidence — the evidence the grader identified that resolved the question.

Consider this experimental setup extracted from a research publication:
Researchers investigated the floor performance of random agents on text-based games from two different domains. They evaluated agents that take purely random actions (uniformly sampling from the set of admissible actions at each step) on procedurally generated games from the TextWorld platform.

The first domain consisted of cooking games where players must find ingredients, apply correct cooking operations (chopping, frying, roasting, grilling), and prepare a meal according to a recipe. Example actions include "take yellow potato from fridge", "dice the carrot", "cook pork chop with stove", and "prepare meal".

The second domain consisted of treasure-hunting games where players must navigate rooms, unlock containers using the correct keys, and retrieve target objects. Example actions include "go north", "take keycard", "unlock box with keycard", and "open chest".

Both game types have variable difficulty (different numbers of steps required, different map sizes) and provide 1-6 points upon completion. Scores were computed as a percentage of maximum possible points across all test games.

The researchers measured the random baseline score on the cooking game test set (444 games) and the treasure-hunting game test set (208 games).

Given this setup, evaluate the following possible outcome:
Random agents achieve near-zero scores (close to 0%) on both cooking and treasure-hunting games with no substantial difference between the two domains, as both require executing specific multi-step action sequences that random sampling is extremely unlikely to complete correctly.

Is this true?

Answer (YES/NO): NO